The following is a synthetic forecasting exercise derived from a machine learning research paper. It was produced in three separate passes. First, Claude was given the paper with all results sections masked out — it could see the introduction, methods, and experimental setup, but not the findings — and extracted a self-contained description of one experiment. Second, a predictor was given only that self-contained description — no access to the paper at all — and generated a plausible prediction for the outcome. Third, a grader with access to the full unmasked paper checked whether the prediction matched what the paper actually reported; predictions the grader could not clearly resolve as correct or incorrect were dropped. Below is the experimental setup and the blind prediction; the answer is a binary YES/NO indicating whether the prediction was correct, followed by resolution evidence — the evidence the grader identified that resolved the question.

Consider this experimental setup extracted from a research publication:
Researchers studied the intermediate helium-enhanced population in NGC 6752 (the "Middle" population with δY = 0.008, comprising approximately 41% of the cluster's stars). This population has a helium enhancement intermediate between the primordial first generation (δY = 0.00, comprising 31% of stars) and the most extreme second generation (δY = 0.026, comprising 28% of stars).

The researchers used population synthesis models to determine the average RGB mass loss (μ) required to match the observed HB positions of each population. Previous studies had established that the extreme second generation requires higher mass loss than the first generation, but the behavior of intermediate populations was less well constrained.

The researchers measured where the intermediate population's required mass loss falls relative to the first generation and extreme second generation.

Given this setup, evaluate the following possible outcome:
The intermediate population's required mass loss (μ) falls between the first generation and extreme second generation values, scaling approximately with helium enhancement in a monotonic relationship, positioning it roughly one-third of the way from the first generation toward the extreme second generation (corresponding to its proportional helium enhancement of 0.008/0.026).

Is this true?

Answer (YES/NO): NO